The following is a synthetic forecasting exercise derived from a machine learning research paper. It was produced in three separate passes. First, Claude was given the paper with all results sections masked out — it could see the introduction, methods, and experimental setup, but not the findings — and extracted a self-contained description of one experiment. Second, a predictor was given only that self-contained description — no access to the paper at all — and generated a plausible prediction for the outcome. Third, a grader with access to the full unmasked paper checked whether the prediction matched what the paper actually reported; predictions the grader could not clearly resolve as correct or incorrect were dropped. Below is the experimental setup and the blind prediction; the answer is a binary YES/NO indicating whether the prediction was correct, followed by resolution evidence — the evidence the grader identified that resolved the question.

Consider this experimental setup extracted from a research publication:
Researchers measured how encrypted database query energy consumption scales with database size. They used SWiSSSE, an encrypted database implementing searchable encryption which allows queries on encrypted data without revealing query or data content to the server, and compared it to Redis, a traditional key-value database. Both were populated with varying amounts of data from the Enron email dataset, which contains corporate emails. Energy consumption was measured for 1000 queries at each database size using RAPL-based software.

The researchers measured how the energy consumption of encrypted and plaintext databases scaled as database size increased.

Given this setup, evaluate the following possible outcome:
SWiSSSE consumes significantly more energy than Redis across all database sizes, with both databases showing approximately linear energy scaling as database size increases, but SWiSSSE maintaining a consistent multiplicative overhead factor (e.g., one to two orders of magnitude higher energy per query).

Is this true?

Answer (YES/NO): NO